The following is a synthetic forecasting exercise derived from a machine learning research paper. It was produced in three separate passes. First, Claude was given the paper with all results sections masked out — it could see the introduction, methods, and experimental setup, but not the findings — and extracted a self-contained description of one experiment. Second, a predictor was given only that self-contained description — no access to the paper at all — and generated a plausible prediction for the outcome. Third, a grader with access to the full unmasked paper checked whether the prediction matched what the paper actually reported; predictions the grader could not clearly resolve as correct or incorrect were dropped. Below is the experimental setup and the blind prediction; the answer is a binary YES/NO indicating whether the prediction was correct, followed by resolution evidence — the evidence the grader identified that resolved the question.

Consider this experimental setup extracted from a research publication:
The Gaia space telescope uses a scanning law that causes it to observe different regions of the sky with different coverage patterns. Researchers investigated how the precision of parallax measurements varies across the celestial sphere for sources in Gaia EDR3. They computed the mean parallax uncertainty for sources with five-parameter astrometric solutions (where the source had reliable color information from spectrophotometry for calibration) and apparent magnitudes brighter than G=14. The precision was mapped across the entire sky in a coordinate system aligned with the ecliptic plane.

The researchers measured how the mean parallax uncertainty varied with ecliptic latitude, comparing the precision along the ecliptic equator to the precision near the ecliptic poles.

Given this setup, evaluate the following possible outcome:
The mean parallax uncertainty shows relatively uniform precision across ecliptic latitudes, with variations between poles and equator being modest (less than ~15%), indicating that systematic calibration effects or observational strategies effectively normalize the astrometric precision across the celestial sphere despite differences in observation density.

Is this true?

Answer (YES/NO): NO